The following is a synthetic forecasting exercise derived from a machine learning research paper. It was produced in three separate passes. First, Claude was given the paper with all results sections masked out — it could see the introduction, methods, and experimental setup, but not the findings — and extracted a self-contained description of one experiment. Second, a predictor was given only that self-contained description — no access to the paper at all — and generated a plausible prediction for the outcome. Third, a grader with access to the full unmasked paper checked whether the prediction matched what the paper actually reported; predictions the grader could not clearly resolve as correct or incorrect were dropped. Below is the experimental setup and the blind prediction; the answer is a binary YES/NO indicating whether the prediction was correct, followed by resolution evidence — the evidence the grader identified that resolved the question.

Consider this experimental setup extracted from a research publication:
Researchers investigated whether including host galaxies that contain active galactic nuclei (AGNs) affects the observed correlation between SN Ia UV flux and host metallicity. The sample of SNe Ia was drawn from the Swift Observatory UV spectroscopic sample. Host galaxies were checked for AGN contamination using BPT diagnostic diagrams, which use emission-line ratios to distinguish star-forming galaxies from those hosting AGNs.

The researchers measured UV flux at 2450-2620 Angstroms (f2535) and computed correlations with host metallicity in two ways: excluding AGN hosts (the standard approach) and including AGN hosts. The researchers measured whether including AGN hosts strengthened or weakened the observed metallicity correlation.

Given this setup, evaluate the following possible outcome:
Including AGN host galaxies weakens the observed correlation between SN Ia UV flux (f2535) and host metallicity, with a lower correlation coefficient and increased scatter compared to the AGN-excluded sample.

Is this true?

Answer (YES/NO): NO